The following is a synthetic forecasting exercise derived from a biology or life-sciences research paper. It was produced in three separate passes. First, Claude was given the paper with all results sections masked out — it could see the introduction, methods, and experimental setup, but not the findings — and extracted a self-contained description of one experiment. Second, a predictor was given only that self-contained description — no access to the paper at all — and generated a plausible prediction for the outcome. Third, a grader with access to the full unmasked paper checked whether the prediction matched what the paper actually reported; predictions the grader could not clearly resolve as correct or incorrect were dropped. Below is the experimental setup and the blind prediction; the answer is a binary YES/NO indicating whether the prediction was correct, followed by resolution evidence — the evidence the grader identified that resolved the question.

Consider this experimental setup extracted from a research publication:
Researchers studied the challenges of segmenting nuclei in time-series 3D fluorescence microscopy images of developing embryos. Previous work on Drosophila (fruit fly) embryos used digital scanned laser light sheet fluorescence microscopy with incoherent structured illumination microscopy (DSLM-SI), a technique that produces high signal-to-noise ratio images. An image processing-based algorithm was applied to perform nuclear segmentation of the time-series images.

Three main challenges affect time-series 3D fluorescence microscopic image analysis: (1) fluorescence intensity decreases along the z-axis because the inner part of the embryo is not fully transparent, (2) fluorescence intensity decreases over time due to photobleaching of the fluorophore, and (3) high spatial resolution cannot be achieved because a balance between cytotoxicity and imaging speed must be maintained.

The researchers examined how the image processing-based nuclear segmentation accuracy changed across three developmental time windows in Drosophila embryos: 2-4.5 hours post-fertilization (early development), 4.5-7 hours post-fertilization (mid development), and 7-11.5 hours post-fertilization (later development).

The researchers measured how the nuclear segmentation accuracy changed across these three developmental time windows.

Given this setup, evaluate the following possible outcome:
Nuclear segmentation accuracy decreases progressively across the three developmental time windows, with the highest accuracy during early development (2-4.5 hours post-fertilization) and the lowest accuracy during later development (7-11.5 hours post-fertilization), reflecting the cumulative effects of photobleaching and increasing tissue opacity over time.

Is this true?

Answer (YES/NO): YES